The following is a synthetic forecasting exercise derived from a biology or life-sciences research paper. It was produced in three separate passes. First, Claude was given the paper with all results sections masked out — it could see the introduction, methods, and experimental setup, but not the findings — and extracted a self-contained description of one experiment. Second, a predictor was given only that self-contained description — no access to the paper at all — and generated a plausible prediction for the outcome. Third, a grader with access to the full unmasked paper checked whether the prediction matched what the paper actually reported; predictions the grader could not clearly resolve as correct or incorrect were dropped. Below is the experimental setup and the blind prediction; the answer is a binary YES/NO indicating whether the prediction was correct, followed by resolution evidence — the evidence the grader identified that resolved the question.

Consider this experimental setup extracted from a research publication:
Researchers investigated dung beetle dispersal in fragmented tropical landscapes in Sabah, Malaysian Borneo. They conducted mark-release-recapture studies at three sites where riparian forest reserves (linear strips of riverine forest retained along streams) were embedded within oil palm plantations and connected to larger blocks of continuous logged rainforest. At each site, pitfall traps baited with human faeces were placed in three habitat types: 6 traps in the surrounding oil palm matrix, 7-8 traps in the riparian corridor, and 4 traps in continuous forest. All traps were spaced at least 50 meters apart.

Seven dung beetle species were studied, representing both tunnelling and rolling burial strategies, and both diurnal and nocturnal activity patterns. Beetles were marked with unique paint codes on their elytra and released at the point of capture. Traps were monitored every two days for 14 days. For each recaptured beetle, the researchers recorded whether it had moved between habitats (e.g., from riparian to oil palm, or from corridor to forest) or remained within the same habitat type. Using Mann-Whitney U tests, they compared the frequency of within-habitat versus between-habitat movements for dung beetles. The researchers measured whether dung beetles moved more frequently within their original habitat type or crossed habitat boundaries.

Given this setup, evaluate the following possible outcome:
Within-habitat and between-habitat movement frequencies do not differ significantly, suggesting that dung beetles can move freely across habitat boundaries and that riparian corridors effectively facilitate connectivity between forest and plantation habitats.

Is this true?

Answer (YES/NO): NO